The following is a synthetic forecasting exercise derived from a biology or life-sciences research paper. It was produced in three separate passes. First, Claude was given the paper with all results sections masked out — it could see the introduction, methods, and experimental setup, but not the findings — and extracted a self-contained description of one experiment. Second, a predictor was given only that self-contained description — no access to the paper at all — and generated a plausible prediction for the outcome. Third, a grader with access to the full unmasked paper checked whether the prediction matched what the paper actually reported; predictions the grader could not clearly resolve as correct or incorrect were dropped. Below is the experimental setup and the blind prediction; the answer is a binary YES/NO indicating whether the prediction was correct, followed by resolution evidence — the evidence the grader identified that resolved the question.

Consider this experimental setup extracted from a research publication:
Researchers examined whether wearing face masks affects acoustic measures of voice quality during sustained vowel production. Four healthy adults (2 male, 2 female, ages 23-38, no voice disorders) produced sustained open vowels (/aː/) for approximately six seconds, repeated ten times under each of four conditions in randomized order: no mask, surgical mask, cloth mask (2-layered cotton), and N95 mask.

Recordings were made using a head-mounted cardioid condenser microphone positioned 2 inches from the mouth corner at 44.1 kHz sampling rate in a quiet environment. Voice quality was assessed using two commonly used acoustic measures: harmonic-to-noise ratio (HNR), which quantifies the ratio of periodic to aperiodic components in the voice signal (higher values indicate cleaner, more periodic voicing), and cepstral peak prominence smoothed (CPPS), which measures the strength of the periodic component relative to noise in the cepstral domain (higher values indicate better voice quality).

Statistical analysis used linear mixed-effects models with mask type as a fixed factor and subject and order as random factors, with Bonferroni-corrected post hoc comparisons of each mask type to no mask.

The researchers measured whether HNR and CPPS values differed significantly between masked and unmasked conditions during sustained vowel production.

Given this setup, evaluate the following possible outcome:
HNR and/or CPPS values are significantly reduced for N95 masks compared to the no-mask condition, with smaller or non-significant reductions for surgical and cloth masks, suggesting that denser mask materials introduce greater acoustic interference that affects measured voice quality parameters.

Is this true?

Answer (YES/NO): NO